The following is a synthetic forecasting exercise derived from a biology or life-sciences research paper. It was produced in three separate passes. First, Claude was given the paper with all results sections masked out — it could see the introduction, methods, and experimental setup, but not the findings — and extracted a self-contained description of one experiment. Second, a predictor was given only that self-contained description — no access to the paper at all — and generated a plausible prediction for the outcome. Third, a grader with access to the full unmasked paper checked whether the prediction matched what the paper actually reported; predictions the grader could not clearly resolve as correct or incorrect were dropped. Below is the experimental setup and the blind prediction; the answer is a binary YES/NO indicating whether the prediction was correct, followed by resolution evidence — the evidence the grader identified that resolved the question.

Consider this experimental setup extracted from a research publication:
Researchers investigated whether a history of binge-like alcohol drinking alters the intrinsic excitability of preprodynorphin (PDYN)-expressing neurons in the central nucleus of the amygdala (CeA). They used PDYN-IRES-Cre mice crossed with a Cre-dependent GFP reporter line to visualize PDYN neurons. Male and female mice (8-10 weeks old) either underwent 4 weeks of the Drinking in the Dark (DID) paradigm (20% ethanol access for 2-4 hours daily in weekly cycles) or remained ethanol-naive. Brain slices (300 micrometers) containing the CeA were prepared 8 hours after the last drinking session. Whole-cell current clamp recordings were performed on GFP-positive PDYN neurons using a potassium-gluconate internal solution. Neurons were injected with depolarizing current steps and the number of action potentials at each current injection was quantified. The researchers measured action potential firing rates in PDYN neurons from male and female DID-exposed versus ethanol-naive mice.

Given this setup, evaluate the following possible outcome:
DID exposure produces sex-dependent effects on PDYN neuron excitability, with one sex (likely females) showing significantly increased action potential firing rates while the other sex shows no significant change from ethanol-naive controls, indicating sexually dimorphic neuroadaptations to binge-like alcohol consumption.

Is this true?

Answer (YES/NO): NO